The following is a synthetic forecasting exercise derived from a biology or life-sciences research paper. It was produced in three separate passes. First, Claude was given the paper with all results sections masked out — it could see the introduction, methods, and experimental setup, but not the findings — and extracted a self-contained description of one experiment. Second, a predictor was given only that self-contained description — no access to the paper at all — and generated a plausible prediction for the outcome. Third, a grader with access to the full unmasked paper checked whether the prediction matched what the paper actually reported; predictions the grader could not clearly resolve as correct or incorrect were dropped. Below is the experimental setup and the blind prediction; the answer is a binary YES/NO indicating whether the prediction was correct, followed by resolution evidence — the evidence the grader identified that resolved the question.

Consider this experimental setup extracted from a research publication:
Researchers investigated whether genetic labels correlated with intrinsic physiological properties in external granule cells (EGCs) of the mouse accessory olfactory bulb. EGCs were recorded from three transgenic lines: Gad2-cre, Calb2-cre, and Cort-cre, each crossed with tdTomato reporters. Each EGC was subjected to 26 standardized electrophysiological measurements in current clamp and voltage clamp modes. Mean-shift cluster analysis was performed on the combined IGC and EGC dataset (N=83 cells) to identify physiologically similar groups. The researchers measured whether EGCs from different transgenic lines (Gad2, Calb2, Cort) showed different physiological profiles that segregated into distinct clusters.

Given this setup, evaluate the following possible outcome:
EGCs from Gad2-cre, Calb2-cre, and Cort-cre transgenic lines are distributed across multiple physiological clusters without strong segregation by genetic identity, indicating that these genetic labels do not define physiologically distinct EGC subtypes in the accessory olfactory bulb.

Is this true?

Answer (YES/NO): YES